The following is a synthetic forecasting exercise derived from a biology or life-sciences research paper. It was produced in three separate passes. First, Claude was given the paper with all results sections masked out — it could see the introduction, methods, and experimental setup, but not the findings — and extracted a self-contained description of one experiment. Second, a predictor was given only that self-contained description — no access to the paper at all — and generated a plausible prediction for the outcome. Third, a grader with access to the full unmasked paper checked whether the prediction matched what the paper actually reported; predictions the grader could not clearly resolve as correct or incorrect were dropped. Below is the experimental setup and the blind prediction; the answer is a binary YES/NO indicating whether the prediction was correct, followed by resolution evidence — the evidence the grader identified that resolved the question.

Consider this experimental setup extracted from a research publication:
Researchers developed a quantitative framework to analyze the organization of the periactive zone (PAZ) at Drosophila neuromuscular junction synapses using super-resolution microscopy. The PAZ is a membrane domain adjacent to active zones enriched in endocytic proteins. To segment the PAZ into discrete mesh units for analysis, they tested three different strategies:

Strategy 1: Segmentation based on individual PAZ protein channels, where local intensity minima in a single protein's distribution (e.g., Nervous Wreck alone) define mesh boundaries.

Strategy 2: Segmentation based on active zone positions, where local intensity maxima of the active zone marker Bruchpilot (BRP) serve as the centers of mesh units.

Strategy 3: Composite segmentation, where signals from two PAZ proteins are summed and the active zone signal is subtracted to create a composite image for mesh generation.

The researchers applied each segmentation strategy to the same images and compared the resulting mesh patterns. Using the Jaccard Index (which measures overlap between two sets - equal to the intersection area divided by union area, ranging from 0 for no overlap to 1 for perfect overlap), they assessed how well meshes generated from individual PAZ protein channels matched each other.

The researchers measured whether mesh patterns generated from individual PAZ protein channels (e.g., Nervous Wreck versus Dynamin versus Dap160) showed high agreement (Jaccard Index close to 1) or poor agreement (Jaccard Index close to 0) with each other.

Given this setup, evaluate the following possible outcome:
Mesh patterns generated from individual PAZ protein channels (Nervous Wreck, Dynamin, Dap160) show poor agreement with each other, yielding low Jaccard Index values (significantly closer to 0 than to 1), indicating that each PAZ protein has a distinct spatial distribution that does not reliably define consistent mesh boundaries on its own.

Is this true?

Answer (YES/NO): YES